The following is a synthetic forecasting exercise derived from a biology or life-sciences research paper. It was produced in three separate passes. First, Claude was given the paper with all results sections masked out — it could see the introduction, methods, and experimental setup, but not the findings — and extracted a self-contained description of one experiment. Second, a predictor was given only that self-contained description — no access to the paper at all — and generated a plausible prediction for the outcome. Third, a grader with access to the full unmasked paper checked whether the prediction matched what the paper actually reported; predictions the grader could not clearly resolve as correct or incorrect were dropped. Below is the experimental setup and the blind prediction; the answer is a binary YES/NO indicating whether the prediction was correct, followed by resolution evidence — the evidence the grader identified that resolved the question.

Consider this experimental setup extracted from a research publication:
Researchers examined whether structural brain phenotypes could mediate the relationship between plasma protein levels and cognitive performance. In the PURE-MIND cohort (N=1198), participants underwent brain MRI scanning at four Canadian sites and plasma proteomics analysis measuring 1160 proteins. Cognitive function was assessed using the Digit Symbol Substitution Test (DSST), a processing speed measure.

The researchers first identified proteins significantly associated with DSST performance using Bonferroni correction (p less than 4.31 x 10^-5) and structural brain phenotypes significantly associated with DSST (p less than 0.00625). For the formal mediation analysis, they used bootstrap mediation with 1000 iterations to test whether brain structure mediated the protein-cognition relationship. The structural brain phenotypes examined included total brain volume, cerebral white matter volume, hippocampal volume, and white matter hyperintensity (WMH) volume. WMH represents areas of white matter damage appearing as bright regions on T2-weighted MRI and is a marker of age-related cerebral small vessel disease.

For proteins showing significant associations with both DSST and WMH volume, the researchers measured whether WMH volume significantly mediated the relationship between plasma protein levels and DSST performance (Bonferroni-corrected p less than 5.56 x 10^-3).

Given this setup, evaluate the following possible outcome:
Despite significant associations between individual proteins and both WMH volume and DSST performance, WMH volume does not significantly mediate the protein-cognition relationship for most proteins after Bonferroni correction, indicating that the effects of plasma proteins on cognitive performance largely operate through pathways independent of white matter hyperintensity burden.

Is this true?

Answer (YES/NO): YES